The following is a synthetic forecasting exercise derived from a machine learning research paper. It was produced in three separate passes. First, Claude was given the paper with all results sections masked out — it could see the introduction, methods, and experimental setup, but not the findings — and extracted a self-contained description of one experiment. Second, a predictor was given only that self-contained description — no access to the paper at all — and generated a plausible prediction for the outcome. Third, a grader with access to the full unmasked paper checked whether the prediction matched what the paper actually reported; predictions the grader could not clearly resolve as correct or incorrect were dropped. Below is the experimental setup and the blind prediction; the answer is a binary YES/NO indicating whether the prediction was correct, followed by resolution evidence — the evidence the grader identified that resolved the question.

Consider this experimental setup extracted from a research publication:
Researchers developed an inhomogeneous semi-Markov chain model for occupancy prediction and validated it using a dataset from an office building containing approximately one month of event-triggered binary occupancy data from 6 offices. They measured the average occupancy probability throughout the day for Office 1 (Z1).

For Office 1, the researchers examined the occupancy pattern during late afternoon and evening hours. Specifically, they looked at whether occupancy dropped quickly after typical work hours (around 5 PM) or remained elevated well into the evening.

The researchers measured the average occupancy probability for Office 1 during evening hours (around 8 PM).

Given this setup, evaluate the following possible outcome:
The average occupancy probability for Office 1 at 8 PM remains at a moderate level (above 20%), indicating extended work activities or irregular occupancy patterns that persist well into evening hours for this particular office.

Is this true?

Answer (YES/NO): YES